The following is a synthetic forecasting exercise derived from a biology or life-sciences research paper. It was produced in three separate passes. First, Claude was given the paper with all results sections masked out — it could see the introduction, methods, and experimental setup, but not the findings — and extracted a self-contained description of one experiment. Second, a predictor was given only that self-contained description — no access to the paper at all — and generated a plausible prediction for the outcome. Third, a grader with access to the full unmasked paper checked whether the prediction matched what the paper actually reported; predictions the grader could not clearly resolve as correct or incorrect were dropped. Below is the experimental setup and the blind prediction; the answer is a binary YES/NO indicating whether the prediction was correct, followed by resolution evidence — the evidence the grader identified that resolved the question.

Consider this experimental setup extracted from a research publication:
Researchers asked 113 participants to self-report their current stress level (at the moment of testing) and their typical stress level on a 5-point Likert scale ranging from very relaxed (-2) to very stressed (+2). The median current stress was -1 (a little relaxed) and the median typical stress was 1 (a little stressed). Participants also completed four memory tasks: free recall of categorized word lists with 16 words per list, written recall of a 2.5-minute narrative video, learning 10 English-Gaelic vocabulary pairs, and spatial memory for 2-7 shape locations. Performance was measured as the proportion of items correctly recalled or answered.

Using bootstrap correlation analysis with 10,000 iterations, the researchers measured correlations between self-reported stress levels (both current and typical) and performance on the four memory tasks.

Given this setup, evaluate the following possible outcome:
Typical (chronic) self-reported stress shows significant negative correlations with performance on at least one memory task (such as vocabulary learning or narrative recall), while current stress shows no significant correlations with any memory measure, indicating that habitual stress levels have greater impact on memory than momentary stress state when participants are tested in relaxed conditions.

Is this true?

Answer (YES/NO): NO